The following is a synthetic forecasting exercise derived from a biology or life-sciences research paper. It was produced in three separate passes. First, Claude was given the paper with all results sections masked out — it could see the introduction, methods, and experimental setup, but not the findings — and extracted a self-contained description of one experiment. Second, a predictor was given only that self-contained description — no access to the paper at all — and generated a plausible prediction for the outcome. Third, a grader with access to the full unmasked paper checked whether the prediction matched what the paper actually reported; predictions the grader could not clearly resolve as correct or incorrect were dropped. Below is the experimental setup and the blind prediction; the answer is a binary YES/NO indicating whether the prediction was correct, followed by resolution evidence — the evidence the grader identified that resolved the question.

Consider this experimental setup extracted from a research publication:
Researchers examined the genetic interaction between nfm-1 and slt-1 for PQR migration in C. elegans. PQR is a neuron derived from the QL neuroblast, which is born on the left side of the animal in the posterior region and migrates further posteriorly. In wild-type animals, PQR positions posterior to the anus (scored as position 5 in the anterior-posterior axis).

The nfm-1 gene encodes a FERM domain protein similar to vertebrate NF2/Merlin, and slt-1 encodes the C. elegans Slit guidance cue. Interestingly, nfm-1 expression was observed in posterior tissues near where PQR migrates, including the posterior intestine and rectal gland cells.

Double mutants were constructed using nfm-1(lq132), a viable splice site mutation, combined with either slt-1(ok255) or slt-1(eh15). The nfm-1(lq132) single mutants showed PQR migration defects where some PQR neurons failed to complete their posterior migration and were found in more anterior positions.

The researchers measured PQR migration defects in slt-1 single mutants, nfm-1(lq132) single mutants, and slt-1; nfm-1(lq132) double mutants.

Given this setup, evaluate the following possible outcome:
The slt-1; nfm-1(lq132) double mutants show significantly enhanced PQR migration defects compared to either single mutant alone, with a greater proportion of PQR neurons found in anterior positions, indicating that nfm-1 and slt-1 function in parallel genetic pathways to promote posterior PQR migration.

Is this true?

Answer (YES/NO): NO